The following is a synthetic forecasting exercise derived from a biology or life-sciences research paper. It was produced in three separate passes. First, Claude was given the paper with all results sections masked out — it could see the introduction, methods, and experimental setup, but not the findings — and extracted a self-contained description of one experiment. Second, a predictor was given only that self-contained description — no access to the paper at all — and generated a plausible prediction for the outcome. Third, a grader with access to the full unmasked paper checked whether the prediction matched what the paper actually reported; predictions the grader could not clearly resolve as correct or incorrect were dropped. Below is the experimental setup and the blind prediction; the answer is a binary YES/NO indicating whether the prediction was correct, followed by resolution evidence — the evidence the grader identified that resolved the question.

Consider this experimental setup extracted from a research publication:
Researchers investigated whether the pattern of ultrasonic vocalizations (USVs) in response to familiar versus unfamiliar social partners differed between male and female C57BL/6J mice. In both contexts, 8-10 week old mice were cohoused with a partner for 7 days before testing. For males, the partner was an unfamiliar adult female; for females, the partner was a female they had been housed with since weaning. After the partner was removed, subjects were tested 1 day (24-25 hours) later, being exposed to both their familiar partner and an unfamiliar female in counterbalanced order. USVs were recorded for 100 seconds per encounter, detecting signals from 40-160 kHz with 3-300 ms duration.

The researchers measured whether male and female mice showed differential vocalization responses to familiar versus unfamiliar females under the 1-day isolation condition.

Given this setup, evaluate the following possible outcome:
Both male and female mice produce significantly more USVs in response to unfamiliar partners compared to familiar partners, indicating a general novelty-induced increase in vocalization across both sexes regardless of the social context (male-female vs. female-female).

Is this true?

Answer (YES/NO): NO